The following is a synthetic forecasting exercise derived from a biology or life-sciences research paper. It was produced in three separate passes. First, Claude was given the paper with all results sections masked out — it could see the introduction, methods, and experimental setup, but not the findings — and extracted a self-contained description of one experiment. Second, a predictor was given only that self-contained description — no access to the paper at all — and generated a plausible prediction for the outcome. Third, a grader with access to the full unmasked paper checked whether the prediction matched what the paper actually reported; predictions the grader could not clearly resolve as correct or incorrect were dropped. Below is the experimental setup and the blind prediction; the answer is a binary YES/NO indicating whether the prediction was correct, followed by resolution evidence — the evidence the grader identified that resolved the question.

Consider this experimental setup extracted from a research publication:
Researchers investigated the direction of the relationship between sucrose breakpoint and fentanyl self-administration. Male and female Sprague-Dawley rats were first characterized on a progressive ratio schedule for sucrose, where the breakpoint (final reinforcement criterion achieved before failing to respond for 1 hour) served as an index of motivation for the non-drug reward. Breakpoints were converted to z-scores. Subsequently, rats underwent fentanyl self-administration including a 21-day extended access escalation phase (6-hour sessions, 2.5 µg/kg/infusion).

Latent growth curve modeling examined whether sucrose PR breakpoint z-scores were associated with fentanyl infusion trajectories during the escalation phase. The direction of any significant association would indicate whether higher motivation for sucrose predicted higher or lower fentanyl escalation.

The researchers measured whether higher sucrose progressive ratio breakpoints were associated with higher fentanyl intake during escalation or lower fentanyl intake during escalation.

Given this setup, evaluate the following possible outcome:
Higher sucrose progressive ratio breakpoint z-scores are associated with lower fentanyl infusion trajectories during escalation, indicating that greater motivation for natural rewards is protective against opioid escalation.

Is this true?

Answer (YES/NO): NO